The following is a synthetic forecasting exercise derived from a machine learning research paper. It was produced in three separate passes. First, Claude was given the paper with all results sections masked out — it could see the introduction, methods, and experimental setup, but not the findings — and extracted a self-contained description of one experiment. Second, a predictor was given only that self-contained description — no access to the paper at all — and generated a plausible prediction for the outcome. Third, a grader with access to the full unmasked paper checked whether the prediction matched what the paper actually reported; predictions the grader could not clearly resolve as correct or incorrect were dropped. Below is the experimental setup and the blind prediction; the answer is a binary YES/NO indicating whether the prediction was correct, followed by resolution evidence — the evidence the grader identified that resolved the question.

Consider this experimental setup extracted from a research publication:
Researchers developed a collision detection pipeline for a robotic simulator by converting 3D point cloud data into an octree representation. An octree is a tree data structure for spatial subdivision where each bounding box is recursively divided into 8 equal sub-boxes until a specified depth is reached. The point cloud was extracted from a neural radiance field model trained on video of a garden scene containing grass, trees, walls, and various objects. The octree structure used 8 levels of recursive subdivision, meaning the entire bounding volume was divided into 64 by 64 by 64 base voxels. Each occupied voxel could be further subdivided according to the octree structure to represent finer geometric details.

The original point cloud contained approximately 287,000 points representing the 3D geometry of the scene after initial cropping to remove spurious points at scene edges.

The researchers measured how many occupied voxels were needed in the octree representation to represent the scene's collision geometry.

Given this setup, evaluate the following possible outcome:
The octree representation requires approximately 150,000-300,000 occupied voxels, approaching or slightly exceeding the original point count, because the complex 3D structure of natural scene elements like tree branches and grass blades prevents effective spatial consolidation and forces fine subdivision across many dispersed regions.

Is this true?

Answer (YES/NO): NO